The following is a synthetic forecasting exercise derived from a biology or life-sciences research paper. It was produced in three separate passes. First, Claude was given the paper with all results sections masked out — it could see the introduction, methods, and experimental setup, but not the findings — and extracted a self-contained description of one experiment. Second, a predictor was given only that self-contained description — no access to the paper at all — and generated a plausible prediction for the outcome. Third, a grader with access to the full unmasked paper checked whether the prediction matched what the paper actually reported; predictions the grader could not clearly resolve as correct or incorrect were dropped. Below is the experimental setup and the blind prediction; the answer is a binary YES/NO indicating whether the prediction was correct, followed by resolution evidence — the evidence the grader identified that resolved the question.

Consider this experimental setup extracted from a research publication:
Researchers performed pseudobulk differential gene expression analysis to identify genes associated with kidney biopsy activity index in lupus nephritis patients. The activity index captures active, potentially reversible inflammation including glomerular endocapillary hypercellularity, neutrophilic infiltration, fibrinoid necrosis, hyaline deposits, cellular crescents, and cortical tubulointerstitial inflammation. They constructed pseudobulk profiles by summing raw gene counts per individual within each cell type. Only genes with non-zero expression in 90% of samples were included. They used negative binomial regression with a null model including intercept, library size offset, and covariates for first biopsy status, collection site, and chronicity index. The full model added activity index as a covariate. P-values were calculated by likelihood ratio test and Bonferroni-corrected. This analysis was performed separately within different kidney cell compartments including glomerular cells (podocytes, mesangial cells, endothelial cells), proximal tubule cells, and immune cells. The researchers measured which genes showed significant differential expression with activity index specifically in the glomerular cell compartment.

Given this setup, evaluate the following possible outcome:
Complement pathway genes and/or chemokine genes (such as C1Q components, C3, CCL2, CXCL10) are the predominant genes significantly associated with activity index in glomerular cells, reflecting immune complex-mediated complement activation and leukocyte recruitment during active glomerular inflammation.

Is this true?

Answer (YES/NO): NO